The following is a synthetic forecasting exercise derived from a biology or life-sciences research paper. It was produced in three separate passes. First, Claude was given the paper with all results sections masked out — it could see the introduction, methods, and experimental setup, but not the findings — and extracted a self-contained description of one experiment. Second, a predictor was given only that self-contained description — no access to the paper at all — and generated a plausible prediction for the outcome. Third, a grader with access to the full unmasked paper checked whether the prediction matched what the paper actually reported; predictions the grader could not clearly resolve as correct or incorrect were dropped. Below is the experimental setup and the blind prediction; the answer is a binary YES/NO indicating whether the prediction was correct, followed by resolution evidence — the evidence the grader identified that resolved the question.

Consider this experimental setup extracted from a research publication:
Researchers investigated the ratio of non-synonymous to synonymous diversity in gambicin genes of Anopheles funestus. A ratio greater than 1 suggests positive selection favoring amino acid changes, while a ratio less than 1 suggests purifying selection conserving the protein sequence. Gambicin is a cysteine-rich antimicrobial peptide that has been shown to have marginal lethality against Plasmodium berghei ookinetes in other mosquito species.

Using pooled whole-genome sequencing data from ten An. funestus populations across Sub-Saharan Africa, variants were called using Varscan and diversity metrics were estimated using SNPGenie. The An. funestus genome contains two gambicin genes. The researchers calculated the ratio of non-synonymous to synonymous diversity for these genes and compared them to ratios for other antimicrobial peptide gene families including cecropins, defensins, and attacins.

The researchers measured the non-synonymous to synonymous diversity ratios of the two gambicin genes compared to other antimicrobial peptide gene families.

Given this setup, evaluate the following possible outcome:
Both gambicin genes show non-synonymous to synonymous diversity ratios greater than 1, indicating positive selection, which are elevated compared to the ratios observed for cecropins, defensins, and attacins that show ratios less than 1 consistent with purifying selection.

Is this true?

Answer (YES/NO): NO